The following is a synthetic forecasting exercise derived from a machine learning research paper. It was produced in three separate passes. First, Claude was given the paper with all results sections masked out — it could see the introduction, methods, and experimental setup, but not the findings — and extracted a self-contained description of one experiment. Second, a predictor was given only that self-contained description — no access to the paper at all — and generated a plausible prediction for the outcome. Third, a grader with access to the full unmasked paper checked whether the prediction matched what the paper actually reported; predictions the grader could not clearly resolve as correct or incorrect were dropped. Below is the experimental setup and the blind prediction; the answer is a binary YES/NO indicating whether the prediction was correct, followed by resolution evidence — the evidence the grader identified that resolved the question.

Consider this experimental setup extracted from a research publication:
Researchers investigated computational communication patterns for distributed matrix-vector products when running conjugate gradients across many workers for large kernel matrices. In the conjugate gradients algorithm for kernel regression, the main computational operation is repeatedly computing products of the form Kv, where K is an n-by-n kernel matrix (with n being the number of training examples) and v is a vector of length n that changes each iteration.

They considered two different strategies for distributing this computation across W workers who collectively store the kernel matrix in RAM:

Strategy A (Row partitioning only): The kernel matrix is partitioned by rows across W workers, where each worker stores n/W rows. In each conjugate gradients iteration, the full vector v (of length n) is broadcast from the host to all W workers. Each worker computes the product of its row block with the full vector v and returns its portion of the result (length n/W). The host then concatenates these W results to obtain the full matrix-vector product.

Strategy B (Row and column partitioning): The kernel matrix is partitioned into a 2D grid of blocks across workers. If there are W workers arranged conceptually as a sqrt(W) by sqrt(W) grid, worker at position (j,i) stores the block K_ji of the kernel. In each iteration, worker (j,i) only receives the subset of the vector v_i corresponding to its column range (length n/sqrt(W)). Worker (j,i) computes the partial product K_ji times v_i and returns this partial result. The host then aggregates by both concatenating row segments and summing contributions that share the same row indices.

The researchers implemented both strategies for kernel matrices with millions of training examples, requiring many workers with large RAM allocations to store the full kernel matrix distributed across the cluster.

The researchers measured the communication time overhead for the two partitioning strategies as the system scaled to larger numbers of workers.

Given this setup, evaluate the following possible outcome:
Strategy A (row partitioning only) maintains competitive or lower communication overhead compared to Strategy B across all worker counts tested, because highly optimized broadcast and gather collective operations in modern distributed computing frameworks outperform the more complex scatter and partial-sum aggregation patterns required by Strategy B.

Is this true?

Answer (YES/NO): NO